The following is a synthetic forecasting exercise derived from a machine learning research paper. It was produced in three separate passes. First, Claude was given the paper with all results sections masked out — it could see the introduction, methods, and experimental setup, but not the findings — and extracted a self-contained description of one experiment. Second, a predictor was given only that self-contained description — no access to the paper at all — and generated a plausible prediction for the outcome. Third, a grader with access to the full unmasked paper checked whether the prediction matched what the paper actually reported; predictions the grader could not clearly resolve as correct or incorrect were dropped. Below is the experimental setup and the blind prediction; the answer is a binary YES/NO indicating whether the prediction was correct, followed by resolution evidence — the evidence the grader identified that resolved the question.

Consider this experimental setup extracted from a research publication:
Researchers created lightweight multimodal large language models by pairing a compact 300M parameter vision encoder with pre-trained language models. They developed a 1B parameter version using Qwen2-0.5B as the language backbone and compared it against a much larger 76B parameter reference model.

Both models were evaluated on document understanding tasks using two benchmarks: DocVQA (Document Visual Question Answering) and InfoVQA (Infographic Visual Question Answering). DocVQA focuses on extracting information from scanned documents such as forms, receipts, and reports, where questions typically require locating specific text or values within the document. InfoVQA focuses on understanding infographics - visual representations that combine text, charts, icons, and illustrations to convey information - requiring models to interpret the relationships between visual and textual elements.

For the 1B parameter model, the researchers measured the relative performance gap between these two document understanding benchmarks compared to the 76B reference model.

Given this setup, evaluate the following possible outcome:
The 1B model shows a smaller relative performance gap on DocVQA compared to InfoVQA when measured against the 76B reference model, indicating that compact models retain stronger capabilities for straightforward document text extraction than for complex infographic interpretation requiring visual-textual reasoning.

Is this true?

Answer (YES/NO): YES